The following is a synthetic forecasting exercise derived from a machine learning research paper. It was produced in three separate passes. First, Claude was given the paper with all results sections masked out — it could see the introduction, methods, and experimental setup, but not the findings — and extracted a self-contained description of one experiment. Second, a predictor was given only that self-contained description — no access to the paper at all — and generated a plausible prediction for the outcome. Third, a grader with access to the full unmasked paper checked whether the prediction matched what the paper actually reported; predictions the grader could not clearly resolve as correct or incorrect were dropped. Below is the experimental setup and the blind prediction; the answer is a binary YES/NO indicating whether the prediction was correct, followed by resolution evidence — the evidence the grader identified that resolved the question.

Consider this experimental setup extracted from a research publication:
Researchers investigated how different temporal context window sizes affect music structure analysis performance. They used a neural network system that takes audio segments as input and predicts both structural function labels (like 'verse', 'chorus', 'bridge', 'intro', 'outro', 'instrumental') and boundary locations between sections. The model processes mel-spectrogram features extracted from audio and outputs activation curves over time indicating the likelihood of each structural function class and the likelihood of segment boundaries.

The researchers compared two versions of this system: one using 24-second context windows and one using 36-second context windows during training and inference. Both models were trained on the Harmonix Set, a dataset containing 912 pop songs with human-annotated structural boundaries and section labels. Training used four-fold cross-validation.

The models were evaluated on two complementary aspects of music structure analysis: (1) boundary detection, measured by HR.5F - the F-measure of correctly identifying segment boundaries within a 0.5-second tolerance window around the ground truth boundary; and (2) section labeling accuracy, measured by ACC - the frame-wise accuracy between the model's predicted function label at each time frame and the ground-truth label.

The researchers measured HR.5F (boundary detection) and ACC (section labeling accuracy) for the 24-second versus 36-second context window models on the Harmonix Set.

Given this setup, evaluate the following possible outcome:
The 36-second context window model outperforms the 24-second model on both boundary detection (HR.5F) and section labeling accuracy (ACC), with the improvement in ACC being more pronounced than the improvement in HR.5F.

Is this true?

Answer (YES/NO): NO